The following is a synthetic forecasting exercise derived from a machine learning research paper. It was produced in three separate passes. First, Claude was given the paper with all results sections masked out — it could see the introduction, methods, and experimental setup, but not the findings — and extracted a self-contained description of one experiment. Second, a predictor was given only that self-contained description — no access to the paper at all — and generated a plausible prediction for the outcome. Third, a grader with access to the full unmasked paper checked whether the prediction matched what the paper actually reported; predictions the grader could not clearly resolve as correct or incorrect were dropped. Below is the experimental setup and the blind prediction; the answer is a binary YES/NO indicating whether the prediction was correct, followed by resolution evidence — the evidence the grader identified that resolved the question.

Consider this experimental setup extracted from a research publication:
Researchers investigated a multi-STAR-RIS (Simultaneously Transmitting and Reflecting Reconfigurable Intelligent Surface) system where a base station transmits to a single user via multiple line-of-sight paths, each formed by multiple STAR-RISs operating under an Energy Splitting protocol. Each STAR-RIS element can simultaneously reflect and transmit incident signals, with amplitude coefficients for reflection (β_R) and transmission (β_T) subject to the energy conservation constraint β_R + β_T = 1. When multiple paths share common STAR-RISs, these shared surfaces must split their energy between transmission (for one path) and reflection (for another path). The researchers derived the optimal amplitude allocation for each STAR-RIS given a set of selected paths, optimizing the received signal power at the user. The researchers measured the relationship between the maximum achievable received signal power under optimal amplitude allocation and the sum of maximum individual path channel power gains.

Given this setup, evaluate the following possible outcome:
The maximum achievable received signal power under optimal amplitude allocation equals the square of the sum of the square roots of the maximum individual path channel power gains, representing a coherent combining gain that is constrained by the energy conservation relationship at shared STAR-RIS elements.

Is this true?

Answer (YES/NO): NO